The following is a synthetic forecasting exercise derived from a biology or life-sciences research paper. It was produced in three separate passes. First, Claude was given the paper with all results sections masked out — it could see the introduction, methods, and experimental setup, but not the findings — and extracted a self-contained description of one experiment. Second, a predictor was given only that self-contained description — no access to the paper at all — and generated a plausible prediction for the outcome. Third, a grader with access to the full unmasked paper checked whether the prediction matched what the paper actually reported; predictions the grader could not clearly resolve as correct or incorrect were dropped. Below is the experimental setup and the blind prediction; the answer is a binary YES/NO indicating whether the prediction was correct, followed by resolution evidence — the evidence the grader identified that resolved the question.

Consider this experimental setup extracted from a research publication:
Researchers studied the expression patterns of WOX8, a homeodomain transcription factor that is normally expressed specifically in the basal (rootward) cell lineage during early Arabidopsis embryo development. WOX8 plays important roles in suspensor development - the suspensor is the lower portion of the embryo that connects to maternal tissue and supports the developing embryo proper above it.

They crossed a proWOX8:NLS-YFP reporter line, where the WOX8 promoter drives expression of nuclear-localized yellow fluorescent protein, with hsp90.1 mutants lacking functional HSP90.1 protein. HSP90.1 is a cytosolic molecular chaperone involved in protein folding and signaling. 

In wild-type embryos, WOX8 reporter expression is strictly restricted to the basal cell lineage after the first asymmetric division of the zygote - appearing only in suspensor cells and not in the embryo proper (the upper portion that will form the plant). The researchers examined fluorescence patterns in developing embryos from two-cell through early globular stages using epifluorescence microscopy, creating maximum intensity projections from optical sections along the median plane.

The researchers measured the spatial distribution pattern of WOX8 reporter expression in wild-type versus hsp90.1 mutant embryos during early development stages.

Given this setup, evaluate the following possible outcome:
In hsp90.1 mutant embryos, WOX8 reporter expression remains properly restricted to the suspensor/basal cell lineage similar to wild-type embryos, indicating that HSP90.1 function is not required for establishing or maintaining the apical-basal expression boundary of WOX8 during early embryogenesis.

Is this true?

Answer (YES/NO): NO